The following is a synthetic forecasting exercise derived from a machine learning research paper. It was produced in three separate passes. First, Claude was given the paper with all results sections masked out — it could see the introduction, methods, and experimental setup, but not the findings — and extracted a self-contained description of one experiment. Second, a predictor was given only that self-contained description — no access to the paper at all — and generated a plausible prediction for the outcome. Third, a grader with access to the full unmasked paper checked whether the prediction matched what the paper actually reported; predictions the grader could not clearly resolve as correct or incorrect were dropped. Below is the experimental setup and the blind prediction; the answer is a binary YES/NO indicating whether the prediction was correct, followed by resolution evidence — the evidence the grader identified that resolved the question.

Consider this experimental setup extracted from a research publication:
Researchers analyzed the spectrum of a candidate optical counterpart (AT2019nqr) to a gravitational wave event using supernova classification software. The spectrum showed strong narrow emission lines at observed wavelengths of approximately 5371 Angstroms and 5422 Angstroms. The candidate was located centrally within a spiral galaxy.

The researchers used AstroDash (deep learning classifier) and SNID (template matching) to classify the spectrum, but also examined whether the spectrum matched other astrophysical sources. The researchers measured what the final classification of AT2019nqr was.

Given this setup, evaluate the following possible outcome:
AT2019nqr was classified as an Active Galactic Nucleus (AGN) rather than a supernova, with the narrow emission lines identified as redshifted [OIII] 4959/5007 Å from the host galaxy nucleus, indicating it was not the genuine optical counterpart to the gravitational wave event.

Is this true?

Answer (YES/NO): YES